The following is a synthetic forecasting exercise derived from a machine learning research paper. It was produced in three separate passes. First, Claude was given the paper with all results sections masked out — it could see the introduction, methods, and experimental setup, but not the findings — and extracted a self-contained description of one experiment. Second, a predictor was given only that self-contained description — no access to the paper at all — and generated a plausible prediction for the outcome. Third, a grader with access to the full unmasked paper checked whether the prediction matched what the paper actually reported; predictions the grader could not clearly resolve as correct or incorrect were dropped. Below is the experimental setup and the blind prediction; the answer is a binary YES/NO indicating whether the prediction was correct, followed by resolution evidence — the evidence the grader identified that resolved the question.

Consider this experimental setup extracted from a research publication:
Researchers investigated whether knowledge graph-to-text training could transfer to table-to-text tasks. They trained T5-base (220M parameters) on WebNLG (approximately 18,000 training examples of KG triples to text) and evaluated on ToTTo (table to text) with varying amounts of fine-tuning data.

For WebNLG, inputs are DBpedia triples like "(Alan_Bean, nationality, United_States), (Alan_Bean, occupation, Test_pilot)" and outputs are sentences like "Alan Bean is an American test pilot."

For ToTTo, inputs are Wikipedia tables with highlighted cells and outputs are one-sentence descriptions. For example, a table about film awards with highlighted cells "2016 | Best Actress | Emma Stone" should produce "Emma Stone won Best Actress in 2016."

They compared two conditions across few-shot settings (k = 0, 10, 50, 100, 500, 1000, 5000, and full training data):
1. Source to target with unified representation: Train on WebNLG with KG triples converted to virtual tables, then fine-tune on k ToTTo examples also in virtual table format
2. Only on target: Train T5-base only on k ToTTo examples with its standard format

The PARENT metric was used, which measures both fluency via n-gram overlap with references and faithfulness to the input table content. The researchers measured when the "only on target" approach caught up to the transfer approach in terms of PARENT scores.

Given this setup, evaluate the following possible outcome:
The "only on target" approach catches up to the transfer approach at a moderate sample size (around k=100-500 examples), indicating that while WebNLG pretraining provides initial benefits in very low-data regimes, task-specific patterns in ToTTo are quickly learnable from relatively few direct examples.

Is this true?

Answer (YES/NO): NO